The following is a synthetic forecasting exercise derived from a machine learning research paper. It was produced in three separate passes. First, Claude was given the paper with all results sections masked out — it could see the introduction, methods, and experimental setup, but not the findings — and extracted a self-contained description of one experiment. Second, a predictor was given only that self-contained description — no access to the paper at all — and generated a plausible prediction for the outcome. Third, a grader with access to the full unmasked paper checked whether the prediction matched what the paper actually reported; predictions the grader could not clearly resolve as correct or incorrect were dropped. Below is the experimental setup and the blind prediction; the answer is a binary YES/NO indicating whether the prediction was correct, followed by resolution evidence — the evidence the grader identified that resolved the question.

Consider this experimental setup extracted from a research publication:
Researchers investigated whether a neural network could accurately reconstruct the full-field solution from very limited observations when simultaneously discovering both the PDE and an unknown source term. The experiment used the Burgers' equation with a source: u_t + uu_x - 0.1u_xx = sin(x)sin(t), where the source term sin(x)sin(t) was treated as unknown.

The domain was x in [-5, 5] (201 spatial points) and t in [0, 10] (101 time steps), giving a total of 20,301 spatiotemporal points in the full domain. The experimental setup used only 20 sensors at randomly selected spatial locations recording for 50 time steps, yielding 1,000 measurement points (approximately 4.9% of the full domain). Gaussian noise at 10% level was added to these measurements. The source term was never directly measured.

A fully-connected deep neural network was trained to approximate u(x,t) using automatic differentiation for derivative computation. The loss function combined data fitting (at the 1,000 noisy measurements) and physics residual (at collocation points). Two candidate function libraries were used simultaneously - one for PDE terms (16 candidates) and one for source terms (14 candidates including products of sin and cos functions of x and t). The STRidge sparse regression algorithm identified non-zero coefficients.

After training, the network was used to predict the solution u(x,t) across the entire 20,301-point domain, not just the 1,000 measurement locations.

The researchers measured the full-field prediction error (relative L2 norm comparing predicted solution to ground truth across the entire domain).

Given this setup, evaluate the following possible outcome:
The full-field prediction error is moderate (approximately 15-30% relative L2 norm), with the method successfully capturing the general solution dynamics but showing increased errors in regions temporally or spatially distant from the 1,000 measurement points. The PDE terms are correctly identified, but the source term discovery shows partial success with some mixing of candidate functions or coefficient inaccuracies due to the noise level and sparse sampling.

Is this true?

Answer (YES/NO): NO